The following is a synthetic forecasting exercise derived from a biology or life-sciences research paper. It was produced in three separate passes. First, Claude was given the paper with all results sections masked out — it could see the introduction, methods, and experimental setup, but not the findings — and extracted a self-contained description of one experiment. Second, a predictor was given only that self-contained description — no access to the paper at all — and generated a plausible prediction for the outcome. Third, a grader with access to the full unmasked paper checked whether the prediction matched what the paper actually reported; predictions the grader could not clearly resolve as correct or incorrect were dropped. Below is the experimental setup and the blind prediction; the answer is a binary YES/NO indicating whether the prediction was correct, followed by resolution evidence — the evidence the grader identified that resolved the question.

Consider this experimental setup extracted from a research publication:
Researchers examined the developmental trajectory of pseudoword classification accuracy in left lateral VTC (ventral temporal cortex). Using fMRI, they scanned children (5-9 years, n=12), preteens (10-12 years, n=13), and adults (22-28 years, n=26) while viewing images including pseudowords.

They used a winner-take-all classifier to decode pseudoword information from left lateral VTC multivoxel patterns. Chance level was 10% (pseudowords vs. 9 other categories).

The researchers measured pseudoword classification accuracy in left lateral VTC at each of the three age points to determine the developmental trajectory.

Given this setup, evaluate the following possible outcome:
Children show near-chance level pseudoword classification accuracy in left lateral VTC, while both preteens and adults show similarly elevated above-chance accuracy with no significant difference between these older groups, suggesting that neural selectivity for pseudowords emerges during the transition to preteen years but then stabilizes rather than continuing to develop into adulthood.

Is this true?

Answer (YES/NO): NO